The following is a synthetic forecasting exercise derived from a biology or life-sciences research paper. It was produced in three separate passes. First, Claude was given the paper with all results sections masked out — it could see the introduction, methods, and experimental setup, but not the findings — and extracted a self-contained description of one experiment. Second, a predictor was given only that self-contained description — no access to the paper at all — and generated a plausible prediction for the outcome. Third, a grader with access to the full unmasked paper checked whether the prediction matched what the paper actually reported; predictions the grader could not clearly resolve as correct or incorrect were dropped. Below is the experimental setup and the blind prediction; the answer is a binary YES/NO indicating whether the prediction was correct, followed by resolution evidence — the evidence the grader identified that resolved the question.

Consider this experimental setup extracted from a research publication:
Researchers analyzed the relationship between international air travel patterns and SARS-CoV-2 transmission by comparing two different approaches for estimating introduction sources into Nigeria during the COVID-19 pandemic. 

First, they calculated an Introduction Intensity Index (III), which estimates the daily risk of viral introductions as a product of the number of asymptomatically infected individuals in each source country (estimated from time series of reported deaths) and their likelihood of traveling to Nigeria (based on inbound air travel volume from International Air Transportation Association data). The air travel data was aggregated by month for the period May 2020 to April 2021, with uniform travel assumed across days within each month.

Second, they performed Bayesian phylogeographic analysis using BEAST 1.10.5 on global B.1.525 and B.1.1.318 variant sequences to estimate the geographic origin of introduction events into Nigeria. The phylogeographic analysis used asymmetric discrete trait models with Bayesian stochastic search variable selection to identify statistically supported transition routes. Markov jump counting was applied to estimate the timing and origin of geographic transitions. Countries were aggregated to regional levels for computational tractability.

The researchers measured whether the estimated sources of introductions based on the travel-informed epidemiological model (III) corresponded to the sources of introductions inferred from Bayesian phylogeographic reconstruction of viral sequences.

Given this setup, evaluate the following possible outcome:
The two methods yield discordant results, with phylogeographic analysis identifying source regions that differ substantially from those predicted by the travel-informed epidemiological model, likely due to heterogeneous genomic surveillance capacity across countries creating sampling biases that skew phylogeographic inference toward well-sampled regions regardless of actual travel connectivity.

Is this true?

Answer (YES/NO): NO